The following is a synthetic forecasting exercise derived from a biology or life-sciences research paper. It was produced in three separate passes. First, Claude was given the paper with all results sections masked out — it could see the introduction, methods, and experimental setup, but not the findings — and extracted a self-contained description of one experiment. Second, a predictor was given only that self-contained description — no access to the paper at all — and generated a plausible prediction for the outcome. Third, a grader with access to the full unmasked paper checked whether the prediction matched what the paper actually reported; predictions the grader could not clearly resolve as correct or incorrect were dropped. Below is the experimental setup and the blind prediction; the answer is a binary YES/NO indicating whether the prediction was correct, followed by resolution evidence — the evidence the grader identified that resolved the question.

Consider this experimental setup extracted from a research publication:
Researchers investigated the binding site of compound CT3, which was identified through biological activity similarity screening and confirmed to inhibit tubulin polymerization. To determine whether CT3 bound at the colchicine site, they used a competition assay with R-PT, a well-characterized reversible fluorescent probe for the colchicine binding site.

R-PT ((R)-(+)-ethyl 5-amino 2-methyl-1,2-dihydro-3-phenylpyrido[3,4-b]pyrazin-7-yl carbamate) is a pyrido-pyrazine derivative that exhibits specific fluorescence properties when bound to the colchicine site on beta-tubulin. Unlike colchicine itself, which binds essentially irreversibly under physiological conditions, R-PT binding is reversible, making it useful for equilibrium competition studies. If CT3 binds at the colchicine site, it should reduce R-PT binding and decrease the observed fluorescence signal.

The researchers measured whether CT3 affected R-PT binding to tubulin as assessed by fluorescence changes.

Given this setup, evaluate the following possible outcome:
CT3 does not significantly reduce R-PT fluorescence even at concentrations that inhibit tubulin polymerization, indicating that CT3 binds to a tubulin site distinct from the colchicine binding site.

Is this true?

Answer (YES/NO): NO